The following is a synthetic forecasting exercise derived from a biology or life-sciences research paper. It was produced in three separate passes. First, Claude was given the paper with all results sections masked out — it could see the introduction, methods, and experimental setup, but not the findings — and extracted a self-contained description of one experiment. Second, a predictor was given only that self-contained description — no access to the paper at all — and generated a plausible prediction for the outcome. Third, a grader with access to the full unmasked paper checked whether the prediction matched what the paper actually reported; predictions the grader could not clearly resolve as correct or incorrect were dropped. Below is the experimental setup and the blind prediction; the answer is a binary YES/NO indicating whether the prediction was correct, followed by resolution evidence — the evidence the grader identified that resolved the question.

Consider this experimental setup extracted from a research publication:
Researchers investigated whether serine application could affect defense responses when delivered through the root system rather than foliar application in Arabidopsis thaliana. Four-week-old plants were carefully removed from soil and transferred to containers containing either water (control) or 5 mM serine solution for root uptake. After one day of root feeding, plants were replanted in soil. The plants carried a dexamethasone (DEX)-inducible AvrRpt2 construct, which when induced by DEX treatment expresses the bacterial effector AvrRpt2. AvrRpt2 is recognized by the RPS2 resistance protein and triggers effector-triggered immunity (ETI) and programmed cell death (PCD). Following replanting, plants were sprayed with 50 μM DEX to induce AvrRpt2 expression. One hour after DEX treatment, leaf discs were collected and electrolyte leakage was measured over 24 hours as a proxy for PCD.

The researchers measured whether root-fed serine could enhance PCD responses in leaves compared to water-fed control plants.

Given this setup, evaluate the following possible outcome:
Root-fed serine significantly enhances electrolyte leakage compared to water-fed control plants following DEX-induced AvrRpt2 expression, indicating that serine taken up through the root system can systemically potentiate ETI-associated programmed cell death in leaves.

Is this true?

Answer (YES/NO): NO